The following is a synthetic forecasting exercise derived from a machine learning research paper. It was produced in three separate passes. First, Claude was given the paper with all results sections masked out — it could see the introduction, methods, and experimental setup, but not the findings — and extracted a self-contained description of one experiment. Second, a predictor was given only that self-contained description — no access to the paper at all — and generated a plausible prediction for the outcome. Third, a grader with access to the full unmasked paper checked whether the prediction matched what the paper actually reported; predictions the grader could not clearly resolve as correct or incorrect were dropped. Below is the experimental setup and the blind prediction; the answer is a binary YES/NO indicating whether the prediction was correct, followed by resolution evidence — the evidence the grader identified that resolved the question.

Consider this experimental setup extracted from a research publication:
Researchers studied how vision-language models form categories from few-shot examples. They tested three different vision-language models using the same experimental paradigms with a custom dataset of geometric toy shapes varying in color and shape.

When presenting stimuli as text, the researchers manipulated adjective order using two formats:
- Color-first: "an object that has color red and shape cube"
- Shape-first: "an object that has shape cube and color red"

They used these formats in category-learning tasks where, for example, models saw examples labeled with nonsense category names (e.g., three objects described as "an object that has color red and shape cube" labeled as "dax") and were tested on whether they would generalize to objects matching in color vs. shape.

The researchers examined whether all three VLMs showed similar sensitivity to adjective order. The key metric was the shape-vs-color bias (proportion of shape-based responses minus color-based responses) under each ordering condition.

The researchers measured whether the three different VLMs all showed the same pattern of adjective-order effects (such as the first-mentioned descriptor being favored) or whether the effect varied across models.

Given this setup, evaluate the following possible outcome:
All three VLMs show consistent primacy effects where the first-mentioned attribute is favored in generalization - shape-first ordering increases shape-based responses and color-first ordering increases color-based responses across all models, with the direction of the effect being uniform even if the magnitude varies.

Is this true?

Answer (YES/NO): YES